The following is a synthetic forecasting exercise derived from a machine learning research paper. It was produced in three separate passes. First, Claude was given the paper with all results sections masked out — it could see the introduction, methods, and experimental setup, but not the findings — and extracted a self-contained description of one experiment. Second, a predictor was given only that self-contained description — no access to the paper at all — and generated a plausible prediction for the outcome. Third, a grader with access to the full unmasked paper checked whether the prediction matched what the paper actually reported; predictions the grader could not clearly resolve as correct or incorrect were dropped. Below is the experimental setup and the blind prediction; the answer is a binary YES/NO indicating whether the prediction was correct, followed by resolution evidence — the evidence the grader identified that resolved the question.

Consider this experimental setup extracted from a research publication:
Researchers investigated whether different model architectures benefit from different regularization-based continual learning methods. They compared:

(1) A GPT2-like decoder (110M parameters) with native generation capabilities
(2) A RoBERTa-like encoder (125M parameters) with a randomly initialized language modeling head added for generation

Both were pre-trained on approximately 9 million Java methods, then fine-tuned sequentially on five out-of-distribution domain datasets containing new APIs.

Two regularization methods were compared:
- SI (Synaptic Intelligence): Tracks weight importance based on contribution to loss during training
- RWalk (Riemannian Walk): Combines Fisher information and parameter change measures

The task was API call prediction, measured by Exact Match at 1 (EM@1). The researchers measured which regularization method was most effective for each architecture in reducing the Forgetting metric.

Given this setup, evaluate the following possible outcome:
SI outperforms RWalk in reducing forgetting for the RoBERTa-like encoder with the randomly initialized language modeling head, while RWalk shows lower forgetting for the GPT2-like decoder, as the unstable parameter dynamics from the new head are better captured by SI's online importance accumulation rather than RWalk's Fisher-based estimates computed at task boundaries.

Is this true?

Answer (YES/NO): YES